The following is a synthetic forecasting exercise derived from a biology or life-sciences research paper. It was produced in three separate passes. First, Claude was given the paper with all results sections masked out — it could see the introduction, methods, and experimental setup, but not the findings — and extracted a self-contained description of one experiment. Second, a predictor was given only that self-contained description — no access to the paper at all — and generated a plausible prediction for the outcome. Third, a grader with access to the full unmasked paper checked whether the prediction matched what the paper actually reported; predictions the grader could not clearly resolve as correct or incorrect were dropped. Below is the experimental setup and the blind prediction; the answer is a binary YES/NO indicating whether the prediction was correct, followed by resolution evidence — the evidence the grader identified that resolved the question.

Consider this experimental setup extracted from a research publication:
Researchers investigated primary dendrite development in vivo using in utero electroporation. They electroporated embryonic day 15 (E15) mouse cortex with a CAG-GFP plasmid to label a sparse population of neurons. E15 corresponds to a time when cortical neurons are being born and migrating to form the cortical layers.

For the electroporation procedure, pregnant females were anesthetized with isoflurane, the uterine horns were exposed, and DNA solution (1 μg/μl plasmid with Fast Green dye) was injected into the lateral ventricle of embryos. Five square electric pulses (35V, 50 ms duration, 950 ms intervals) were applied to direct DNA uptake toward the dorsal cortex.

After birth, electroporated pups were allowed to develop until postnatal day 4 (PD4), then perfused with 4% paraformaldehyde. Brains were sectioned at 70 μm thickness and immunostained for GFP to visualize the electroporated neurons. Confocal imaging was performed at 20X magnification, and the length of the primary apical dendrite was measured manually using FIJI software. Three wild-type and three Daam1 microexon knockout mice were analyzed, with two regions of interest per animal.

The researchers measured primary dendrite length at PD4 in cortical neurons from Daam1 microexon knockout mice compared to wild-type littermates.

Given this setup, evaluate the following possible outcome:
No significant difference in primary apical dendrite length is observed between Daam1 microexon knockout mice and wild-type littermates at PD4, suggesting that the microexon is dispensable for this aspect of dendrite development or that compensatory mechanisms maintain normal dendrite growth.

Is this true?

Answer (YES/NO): YES